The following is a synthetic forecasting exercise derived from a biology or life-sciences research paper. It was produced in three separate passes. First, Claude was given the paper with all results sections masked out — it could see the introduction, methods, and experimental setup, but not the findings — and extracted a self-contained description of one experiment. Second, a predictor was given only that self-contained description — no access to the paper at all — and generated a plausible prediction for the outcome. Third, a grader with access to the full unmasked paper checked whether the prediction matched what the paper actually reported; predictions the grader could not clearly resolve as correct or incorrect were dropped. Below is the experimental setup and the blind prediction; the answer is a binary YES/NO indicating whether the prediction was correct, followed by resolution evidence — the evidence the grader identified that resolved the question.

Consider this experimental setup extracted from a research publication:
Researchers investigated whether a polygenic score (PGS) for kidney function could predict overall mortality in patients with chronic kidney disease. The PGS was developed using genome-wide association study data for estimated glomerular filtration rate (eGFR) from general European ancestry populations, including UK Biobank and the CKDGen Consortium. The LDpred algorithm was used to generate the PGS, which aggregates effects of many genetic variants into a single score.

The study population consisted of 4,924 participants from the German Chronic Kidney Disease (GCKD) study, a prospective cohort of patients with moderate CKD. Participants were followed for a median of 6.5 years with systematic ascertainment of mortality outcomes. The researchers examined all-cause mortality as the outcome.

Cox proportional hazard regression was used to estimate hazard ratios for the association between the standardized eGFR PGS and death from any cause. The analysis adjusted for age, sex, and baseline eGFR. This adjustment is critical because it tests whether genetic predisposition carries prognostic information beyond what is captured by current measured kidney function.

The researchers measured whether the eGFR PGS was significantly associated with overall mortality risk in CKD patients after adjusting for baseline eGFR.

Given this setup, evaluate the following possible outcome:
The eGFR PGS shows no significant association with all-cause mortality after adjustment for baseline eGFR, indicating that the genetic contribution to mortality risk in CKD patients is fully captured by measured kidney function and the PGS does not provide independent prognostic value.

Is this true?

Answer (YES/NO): NO